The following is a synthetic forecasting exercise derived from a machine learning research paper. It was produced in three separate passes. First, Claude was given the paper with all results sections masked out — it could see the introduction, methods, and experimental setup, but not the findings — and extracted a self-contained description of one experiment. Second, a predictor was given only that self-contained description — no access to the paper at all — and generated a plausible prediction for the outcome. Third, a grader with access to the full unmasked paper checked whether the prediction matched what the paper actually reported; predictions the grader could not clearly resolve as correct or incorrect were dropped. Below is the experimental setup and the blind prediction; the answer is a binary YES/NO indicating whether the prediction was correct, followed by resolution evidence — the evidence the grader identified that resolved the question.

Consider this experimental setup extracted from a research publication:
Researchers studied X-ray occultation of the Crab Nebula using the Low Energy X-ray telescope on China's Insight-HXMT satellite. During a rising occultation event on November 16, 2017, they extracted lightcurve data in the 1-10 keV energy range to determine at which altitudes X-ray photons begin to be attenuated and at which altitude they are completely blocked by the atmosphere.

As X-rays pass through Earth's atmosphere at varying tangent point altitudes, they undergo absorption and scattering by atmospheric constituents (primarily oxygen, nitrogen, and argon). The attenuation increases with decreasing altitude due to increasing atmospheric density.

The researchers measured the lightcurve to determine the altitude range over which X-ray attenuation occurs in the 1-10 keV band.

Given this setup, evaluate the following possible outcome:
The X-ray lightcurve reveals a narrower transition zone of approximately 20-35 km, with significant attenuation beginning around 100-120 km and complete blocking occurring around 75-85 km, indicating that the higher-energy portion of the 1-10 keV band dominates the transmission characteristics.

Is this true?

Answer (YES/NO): NO